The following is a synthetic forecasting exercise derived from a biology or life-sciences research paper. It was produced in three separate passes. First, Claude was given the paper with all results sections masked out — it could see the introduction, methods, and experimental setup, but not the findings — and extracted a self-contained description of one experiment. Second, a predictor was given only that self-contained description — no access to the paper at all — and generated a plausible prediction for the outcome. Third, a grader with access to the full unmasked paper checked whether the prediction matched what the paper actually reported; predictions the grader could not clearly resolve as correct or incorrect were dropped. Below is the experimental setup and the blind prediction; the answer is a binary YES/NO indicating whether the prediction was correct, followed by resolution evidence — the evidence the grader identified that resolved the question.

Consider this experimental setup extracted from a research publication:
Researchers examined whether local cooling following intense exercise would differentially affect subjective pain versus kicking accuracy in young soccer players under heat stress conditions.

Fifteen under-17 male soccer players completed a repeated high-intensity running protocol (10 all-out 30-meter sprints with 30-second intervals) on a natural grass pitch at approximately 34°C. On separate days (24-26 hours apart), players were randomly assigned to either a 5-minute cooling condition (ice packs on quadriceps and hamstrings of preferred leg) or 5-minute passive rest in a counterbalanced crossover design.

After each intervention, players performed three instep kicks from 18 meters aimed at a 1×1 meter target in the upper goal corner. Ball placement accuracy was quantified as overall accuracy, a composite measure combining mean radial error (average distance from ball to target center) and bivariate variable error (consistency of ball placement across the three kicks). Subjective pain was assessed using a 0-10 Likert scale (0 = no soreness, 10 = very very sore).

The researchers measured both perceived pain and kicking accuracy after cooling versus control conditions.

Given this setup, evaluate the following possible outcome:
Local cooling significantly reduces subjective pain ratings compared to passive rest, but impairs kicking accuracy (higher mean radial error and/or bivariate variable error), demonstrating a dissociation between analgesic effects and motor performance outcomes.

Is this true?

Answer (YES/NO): NO